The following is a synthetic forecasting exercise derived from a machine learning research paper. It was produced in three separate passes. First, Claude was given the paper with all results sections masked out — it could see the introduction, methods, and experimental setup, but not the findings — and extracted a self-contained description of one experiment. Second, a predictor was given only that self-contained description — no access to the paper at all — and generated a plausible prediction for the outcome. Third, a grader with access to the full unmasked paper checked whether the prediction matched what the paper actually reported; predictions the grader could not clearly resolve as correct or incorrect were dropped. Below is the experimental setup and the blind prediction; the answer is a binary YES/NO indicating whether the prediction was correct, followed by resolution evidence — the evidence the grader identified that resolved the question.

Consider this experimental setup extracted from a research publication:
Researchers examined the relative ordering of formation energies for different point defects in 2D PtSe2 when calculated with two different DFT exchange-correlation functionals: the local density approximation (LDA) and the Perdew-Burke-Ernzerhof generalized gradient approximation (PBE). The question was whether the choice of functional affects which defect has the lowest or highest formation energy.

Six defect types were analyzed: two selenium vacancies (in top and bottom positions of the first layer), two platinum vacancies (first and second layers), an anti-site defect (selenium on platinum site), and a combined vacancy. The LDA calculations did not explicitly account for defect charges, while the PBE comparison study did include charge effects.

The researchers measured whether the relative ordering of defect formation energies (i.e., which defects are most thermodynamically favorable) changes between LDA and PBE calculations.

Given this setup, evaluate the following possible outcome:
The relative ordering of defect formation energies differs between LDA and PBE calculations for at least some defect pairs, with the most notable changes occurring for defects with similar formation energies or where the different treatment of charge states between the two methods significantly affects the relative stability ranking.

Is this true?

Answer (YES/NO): NO